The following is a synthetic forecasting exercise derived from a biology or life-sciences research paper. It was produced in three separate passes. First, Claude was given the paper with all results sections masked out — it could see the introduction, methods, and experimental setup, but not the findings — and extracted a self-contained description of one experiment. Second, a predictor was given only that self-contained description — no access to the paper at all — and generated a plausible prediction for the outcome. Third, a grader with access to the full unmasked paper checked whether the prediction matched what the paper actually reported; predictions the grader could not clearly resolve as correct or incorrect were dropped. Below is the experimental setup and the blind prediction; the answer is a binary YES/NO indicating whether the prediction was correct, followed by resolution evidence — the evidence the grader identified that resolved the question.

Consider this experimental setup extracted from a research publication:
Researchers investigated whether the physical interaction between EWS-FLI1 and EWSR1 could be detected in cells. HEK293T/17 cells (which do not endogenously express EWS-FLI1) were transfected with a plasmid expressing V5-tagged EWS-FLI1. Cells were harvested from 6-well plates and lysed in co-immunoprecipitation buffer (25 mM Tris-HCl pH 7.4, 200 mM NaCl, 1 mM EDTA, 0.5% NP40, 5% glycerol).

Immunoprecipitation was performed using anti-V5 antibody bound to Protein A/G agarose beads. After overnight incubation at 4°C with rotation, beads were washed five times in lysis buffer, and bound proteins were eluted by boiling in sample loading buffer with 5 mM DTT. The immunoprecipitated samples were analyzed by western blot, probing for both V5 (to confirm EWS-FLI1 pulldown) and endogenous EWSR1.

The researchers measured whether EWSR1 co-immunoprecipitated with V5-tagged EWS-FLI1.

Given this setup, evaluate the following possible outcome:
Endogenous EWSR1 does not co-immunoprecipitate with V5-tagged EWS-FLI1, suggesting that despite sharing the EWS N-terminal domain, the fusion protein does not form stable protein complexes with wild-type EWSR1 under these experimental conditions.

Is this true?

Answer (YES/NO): NO